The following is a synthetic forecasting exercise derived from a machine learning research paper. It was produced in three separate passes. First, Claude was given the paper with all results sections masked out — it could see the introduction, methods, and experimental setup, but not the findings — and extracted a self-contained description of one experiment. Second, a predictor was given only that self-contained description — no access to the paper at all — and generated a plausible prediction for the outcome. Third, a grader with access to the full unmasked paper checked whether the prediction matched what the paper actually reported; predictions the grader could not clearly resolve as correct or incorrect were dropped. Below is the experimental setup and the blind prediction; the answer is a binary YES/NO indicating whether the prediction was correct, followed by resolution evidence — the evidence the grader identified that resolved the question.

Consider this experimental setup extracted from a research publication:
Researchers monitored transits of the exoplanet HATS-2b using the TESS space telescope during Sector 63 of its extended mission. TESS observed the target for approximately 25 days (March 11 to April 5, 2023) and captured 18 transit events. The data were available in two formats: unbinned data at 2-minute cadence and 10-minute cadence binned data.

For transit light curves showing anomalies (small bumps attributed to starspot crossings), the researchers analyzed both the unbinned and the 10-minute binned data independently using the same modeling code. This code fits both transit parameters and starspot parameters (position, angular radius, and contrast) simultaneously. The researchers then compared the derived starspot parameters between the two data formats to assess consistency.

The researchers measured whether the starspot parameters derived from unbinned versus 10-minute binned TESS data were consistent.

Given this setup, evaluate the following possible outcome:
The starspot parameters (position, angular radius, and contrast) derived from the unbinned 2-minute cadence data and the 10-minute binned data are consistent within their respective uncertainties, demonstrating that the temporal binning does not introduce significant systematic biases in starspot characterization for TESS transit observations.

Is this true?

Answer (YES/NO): YES